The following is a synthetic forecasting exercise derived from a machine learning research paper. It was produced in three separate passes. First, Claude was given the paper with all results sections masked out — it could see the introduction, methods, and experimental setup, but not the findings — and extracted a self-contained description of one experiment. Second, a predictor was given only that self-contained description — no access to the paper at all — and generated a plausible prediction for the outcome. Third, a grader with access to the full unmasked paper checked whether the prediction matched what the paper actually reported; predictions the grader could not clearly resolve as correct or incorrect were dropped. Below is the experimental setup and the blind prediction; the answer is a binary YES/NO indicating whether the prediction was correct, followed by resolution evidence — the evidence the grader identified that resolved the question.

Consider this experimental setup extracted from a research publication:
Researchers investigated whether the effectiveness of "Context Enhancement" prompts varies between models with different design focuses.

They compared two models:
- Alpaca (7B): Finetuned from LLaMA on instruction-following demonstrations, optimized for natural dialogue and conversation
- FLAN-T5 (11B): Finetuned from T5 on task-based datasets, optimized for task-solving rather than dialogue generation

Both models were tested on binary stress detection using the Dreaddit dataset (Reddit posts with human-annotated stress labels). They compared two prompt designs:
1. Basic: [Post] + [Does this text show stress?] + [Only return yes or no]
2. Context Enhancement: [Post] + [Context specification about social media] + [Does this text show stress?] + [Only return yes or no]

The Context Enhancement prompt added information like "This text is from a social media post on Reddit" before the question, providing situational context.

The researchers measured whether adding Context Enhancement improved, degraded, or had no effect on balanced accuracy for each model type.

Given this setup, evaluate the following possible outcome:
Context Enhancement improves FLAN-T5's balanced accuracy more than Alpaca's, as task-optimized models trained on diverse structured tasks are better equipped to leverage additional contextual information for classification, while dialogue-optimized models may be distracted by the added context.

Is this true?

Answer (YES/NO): NO